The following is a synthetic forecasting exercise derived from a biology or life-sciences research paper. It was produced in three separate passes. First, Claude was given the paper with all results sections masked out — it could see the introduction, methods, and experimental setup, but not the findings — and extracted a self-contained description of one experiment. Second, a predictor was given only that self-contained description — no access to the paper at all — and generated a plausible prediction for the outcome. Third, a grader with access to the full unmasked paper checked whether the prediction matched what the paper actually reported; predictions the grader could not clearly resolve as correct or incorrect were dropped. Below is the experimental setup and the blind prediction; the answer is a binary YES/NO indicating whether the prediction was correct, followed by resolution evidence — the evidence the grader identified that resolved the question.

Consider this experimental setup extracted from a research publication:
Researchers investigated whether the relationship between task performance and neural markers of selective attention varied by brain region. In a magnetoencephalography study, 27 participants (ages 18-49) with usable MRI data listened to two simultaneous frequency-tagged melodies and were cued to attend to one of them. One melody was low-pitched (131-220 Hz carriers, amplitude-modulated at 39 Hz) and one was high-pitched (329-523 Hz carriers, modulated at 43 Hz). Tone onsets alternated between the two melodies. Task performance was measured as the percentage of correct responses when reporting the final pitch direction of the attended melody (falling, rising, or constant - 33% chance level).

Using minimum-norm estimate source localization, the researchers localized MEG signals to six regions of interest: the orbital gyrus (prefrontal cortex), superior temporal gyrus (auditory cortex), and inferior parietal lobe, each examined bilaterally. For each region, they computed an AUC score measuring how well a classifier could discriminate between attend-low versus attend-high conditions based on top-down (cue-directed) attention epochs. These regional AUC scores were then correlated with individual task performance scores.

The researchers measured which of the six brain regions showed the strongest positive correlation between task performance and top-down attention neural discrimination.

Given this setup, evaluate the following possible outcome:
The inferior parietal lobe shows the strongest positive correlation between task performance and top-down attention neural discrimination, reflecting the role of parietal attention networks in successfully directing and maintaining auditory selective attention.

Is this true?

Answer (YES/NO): YES